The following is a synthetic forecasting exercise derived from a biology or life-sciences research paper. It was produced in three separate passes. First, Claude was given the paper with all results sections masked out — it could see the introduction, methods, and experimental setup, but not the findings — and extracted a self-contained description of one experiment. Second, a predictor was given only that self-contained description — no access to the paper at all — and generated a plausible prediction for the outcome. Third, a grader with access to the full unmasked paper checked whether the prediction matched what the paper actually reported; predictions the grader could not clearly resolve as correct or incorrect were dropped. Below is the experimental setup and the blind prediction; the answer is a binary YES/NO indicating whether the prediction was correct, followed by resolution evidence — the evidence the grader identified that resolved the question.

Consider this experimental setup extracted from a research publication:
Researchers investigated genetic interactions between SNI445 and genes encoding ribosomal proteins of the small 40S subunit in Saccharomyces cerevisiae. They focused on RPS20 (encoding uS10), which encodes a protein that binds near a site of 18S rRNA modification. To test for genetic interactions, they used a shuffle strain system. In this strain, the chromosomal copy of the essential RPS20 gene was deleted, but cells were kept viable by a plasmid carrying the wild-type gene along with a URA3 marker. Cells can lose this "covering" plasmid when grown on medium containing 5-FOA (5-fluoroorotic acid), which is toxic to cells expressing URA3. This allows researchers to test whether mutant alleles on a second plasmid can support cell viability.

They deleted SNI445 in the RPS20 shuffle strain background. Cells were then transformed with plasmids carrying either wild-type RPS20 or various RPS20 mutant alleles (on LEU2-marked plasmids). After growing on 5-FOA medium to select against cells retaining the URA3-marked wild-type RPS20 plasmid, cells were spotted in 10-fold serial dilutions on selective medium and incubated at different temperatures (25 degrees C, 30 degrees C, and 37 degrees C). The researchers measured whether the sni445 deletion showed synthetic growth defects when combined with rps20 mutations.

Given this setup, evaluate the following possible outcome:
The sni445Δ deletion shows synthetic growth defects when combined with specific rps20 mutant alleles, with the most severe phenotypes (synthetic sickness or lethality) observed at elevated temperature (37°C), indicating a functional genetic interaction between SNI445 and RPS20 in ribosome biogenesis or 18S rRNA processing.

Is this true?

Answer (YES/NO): NO